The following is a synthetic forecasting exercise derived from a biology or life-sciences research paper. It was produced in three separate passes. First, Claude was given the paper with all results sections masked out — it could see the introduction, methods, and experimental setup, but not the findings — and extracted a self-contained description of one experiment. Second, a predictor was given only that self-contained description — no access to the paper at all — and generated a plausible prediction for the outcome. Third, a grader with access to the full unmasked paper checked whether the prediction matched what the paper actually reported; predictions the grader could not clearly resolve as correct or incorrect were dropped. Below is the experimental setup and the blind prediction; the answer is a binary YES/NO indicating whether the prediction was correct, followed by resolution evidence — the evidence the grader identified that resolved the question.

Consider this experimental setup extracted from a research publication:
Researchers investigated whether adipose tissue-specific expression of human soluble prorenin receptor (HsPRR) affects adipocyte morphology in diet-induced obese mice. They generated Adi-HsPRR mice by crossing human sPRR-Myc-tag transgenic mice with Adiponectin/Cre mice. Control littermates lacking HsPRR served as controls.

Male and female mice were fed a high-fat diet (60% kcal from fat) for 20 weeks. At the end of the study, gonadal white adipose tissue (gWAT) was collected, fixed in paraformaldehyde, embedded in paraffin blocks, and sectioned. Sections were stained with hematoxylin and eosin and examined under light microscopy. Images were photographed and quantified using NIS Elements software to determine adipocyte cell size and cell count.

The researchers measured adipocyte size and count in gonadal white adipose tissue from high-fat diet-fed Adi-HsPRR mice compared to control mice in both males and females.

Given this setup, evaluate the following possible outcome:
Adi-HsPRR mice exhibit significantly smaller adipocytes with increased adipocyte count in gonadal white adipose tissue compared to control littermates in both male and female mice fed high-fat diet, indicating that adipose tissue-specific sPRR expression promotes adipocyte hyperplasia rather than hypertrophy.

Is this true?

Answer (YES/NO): NO